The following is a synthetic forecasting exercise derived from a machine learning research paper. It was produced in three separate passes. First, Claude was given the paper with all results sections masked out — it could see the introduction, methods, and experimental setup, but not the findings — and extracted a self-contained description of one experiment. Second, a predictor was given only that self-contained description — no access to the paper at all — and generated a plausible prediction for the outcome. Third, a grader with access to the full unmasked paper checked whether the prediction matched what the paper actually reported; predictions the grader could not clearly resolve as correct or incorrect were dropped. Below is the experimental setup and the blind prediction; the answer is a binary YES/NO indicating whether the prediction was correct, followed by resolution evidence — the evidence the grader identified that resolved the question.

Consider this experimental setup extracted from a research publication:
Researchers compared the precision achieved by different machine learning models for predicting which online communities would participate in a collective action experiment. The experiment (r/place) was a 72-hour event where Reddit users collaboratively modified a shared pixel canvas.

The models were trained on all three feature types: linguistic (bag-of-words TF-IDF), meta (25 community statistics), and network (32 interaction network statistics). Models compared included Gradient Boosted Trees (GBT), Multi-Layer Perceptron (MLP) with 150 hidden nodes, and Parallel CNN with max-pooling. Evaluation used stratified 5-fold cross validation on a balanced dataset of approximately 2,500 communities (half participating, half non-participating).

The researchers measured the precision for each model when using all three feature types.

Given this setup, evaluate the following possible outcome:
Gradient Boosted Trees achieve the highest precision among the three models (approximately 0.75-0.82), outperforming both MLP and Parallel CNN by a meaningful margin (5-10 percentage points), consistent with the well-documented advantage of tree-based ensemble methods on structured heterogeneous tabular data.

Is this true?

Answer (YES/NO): NO